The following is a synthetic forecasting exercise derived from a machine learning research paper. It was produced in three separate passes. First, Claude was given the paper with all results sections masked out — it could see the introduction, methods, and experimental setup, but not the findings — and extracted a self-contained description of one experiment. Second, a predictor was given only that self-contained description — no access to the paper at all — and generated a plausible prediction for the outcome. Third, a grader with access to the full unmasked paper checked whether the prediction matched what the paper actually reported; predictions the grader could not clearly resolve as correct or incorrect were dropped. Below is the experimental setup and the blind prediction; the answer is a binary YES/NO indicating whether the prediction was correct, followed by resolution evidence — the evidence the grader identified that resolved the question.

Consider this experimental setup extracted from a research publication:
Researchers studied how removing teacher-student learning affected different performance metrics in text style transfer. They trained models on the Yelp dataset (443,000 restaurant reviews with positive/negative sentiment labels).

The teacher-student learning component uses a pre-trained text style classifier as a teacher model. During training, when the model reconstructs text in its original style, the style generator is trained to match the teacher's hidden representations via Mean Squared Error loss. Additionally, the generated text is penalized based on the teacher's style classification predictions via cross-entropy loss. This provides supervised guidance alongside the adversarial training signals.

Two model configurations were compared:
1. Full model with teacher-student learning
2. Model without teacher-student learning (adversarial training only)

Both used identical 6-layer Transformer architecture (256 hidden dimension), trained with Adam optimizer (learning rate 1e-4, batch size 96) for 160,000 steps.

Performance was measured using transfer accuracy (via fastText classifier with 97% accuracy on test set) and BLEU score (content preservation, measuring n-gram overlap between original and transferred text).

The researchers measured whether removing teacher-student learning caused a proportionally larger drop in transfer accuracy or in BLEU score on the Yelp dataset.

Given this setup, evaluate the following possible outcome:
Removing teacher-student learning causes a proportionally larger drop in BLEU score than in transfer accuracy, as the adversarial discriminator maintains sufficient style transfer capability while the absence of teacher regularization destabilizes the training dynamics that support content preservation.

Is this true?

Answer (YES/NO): NO